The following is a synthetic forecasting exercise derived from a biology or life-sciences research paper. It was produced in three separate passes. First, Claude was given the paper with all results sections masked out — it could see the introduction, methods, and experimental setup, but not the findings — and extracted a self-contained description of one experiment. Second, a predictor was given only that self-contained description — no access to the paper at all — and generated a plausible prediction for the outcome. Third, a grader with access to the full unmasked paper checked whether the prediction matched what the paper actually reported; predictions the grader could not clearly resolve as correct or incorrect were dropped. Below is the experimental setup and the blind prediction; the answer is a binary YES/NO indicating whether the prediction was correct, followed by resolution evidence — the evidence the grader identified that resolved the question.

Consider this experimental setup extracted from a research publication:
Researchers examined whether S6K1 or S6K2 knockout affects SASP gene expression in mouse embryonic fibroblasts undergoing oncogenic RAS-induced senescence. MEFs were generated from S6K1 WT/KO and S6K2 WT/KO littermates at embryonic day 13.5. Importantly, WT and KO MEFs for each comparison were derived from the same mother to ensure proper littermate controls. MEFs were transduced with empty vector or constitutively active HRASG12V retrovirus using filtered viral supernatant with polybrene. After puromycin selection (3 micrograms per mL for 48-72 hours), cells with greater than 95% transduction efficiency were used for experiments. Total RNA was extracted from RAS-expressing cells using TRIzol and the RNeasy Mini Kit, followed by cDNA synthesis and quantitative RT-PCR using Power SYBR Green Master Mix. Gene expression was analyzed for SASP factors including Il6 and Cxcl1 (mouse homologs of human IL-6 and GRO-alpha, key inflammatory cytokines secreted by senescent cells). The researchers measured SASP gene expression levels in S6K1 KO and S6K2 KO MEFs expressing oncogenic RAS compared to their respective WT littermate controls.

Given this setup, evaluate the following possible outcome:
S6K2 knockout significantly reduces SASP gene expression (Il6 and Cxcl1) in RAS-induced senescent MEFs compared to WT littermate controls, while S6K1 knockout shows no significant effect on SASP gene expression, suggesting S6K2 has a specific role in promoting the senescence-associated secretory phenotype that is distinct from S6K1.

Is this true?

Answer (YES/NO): NO